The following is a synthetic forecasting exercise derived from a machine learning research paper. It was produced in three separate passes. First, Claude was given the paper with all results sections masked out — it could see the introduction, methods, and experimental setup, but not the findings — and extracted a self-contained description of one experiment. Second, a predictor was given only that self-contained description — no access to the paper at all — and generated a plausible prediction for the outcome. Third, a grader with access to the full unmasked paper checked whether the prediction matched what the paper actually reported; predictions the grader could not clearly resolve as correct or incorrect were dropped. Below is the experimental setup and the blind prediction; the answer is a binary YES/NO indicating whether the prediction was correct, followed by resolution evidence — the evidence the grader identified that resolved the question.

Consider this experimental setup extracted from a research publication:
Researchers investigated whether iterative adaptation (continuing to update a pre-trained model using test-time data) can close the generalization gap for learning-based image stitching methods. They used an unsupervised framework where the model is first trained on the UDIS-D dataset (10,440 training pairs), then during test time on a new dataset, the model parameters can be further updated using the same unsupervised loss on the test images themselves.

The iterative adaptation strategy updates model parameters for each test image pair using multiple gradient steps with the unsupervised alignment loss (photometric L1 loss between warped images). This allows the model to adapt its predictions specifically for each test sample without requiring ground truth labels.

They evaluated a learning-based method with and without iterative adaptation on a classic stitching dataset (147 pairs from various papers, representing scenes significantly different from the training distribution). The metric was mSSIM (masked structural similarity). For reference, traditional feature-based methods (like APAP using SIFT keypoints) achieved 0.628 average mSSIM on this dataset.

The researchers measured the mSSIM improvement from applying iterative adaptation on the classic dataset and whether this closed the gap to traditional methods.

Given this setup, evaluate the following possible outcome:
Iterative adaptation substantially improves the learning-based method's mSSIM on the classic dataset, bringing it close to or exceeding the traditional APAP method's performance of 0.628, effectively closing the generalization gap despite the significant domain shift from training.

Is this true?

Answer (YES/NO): YES